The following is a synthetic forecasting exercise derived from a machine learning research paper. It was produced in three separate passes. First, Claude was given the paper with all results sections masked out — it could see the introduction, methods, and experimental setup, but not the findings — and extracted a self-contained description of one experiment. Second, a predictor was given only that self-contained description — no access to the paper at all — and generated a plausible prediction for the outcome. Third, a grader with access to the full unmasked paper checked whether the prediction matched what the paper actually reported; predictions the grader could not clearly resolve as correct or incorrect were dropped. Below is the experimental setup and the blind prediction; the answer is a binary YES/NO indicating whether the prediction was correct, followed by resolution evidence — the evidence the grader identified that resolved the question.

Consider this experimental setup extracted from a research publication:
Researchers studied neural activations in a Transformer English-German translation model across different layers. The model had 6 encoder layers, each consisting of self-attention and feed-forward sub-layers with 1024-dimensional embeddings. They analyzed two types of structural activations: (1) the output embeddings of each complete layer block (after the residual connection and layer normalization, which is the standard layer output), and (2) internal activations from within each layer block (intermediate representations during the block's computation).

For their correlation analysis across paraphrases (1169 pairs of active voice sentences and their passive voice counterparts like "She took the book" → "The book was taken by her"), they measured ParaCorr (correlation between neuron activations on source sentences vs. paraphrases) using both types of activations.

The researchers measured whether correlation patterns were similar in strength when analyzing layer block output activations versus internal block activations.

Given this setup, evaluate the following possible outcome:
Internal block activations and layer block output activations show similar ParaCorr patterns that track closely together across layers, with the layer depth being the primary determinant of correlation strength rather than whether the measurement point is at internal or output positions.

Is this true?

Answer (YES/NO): NO